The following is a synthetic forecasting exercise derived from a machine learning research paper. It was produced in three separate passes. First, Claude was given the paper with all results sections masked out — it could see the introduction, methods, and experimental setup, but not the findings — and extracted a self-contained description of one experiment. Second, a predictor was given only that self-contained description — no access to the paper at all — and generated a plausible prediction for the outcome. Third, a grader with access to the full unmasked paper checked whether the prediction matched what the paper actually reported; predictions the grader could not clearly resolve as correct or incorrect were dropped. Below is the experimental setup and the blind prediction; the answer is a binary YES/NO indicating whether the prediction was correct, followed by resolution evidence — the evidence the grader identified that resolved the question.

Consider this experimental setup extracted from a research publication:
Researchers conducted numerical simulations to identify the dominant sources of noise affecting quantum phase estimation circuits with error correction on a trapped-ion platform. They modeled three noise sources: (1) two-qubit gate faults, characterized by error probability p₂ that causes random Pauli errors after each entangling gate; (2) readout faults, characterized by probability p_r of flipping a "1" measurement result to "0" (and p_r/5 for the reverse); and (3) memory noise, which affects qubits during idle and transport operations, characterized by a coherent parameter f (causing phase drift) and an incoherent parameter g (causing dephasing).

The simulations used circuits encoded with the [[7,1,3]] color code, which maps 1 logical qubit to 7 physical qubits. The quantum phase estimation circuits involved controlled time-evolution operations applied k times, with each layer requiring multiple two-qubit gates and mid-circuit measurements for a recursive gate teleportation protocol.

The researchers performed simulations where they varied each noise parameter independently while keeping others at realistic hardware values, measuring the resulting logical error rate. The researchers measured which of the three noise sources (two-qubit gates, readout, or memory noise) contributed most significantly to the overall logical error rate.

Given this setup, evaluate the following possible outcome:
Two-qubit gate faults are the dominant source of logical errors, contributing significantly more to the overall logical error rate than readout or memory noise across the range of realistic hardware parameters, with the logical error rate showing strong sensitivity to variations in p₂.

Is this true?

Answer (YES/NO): NO